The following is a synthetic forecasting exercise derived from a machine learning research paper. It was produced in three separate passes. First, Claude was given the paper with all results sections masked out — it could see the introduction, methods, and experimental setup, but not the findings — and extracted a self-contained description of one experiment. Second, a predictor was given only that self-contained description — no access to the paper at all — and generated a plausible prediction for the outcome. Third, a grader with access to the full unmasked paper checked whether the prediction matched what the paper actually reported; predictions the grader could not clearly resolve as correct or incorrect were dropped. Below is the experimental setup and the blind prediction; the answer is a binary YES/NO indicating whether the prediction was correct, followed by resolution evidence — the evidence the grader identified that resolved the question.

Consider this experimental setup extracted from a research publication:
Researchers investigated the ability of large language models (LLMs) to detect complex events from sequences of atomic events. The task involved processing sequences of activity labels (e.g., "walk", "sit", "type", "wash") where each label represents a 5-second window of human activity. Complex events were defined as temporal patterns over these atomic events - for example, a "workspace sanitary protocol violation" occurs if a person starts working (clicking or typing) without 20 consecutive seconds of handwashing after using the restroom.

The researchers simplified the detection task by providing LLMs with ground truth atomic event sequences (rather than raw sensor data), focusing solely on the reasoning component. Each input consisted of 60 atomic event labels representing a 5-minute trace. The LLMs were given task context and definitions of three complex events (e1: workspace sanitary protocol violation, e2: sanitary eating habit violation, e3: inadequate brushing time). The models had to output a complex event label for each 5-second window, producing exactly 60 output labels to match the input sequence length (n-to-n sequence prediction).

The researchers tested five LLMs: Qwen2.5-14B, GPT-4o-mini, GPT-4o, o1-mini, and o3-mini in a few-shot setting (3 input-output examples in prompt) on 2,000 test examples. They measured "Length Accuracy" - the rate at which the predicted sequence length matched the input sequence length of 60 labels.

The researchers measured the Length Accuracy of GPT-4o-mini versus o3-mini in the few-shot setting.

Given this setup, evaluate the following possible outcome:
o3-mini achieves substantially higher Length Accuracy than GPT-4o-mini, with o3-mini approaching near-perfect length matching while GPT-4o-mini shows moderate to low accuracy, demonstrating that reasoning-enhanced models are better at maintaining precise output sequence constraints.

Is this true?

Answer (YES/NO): NO